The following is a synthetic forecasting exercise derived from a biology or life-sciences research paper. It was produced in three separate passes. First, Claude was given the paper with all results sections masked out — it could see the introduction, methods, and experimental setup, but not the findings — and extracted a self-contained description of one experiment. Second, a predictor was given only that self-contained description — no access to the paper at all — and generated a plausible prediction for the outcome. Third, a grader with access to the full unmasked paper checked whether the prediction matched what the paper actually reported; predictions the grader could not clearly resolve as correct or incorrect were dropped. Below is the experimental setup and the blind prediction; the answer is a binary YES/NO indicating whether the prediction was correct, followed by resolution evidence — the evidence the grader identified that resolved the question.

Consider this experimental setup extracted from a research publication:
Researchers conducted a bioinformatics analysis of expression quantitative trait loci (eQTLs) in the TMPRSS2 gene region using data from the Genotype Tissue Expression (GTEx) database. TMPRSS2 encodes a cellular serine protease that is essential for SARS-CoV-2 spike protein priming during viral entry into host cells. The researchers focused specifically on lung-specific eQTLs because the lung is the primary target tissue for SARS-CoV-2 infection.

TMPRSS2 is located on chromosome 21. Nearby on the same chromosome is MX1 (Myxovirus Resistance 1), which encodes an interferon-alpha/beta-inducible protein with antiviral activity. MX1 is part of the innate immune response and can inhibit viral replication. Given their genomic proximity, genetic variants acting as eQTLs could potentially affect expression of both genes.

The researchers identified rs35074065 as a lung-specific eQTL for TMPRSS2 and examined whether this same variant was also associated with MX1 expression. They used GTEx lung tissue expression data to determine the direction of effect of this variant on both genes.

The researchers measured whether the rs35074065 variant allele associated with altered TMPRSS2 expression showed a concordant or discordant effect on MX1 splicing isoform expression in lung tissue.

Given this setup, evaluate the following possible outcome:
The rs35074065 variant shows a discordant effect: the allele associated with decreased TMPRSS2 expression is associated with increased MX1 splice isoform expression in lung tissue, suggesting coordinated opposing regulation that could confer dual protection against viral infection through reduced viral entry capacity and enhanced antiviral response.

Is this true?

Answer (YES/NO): NO